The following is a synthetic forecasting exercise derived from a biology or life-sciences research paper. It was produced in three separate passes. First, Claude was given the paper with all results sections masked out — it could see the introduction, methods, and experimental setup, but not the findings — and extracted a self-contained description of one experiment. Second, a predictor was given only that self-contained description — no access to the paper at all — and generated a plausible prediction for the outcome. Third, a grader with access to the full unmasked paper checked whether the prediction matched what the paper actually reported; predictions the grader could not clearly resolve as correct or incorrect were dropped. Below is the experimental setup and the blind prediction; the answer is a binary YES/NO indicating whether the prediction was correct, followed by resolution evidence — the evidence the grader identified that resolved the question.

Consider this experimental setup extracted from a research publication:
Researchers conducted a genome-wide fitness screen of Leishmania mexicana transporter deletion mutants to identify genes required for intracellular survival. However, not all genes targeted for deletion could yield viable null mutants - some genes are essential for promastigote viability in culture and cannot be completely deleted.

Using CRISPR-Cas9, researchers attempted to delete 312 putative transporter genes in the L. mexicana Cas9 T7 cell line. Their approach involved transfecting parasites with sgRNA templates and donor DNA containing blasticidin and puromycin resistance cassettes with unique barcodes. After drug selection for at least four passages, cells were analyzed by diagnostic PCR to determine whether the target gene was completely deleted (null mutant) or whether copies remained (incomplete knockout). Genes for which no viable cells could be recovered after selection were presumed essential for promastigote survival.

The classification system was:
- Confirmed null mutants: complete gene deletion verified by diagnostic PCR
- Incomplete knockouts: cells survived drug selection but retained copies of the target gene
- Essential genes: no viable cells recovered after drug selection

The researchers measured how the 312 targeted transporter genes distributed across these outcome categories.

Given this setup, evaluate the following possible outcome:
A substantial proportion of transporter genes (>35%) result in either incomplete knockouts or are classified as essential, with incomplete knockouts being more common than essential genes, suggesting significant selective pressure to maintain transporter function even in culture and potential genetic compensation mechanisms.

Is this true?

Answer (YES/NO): NO